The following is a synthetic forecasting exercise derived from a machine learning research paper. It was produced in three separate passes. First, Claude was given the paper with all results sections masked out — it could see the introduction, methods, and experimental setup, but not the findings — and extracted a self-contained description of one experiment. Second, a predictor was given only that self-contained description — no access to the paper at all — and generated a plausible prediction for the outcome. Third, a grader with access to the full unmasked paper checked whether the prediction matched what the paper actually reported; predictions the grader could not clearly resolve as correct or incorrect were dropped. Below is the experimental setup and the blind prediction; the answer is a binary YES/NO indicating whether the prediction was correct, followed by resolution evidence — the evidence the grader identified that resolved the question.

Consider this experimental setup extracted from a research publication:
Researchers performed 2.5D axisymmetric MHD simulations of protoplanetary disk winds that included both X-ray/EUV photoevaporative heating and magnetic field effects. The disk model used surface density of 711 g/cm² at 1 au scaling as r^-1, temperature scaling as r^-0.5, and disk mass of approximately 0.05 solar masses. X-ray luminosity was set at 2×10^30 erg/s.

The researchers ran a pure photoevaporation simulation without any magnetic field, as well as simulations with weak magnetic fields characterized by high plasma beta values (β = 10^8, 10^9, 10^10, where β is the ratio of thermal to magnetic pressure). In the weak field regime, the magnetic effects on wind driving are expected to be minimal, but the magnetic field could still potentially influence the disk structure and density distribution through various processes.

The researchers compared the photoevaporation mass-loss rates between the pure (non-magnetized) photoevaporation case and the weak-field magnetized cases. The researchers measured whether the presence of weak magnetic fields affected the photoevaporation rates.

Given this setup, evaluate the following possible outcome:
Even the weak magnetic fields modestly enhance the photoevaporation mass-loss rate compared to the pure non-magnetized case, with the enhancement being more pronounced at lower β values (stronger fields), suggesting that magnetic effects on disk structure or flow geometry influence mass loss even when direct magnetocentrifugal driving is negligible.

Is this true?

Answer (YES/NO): NO